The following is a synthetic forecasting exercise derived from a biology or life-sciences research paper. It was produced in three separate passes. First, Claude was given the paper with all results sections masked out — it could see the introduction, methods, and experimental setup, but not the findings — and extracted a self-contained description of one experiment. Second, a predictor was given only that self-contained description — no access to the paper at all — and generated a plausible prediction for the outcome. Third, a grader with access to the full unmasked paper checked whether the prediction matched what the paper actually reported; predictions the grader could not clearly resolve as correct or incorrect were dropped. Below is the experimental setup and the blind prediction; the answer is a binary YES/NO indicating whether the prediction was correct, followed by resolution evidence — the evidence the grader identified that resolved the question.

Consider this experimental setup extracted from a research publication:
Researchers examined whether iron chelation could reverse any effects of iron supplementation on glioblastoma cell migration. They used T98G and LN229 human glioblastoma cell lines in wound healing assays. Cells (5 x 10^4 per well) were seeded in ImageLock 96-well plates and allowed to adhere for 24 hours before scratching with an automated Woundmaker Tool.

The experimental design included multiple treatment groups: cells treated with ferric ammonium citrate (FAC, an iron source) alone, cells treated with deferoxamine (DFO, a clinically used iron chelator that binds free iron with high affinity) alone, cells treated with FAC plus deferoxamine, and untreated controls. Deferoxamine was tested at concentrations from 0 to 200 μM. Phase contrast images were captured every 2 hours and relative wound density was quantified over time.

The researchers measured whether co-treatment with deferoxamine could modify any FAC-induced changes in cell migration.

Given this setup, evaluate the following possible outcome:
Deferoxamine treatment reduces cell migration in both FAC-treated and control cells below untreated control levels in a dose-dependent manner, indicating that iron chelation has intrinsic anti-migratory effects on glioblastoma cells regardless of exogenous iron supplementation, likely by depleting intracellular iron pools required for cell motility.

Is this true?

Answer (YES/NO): NO